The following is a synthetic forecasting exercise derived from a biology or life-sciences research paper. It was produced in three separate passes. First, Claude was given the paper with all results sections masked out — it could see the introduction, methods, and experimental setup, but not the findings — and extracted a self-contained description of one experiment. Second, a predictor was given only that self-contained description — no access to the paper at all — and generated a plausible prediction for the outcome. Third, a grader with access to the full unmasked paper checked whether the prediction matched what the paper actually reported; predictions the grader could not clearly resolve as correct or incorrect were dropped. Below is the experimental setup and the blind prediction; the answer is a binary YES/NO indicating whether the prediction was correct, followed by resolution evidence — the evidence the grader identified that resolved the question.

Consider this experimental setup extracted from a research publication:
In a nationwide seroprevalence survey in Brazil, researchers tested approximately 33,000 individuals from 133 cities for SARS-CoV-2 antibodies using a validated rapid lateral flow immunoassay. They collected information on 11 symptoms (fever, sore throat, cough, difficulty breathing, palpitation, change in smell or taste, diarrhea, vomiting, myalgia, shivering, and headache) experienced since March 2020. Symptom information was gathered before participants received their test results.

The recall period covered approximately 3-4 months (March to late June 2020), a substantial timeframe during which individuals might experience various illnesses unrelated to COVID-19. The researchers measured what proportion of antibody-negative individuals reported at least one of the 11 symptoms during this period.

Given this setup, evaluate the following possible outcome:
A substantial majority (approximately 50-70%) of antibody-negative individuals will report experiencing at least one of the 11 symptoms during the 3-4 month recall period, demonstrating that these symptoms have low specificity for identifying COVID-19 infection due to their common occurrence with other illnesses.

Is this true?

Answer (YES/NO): YES